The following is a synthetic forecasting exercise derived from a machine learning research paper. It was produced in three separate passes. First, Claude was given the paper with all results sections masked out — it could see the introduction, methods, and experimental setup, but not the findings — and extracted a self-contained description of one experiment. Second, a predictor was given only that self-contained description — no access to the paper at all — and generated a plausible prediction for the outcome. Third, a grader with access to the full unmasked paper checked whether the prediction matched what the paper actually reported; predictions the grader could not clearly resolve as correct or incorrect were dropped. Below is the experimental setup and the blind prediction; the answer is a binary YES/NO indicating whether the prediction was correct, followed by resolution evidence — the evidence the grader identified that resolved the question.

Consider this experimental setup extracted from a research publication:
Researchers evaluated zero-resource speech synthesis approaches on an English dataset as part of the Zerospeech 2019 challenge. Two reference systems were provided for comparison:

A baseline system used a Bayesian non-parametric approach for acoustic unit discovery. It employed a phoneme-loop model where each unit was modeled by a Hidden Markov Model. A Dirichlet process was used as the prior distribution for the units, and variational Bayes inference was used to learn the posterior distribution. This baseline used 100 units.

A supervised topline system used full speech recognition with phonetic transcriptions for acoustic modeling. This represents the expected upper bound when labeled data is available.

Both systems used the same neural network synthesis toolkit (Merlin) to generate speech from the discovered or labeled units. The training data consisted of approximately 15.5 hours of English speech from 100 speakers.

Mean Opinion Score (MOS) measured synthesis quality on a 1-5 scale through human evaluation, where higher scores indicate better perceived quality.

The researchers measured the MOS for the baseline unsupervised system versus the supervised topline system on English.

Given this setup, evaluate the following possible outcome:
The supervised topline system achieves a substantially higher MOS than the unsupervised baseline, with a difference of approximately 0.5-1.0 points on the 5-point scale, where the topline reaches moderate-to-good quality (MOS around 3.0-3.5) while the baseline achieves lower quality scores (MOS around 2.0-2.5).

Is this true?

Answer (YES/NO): NO